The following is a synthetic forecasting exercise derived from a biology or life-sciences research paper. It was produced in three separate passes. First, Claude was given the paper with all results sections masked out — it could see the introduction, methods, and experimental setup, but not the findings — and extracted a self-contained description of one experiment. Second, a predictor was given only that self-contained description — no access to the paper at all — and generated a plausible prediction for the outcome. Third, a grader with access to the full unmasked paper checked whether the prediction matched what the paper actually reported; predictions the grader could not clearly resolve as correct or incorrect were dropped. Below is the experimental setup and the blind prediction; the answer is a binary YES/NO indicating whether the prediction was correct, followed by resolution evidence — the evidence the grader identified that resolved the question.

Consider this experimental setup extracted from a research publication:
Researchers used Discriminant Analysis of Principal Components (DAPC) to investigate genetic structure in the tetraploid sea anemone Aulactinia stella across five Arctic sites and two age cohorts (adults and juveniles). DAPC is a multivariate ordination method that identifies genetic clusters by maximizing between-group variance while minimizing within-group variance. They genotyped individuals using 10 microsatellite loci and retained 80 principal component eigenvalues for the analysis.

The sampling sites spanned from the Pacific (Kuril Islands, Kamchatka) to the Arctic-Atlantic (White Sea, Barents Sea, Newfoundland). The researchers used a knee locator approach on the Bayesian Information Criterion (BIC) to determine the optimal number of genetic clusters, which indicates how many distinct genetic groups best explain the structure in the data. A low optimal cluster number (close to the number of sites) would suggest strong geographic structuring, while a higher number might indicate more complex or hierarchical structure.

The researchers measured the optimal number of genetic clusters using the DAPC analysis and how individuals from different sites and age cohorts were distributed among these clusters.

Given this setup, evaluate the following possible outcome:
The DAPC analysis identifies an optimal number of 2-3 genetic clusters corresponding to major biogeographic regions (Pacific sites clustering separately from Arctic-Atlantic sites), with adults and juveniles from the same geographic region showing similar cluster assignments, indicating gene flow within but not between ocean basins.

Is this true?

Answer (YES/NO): NO